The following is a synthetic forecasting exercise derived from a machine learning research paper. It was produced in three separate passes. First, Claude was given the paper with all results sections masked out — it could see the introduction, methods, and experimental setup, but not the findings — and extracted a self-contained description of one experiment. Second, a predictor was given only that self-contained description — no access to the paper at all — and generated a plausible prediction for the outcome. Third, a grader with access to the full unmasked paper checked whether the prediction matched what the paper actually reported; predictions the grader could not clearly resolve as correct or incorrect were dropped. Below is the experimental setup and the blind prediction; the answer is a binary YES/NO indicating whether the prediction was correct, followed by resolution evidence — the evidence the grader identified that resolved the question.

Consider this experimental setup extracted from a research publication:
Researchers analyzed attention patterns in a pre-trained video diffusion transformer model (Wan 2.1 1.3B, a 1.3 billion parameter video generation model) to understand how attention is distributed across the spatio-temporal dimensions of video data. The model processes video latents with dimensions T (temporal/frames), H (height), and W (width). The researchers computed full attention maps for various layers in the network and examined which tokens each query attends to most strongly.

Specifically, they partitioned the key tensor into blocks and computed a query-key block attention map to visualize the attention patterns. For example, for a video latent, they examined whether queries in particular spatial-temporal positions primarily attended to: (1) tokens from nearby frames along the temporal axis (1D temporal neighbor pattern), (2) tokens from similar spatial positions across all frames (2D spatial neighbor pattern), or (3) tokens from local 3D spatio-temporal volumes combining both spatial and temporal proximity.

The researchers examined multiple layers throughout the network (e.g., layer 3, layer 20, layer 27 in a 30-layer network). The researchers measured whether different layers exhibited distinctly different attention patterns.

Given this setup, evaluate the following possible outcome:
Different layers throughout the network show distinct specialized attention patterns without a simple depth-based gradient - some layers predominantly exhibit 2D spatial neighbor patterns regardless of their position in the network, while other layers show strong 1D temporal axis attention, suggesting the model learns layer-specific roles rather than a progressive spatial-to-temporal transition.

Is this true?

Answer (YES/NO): NO